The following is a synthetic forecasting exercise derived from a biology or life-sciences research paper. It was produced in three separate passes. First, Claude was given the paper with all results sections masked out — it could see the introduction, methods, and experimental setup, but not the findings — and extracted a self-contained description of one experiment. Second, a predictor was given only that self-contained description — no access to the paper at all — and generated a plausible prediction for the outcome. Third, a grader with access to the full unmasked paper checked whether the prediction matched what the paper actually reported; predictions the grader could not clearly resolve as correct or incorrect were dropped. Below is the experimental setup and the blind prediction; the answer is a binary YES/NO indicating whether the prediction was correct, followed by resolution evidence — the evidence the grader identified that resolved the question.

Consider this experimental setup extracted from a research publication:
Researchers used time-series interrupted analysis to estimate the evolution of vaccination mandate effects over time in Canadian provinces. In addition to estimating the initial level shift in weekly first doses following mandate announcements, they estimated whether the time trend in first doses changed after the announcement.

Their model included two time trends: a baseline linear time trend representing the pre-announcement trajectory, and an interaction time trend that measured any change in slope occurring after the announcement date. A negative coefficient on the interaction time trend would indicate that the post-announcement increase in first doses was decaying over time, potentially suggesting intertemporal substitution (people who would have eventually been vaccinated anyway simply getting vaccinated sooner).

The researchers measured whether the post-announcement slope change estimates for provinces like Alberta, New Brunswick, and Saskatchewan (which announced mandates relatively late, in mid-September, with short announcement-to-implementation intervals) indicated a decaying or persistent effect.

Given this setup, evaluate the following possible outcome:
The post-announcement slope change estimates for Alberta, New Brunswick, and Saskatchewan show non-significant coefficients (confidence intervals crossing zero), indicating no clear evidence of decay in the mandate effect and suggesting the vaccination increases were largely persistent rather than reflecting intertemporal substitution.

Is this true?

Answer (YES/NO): NO